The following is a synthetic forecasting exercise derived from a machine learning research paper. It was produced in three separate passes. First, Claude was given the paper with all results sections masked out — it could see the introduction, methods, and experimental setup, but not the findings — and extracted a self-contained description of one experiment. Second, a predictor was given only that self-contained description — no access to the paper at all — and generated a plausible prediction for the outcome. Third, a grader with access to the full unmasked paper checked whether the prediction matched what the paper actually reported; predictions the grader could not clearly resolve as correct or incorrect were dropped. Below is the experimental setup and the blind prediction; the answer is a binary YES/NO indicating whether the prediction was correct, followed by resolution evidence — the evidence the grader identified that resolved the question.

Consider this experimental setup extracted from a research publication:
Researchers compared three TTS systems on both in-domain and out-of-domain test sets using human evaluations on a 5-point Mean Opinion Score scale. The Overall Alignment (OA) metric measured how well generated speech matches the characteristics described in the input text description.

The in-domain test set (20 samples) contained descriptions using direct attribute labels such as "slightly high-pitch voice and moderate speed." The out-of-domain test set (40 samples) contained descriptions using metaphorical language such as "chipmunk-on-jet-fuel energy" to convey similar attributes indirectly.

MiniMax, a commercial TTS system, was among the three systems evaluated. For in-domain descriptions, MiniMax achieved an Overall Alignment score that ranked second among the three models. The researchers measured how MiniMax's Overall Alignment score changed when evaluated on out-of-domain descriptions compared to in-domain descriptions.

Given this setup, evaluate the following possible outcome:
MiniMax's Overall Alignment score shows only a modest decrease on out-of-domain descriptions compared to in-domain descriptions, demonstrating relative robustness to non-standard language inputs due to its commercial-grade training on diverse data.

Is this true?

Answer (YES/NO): NO